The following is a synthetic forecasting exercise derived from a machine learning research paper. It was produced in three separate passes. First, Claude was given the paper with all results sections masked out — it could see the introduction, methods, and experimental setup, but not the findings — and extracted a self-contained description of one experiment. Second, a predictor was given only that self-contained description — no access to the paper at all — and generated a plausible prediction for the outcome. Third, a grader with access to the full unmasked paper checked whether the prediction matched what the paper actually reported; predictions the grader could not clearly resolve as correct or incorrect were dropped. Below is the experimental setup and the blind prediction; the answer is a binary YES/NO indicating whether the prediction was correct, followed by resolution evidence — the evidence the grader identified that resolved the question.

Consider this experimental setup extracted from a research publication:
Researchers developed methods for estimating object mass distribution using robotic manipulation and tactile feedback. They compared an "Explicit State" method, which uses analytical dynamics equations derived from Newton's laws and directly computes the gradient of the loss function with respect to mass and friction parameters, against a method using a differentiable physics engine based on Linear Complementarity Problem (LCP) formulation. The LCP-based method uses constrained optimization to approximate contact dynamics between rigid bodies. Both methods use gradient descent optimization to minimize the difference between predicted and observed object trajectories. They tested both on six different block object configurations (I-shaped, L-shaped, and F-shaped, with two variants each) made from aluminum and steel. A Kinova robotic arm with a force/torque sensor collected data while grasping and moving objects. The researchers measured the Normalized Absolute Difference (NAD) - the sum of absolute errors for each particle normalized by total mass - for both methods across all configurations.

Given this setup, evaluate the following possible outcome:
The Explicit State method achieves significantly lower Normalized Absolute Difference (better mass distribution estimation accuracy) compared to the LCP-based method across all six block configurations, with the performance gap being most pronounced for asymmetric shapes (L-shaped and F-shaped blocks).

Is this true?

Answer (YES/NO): NO